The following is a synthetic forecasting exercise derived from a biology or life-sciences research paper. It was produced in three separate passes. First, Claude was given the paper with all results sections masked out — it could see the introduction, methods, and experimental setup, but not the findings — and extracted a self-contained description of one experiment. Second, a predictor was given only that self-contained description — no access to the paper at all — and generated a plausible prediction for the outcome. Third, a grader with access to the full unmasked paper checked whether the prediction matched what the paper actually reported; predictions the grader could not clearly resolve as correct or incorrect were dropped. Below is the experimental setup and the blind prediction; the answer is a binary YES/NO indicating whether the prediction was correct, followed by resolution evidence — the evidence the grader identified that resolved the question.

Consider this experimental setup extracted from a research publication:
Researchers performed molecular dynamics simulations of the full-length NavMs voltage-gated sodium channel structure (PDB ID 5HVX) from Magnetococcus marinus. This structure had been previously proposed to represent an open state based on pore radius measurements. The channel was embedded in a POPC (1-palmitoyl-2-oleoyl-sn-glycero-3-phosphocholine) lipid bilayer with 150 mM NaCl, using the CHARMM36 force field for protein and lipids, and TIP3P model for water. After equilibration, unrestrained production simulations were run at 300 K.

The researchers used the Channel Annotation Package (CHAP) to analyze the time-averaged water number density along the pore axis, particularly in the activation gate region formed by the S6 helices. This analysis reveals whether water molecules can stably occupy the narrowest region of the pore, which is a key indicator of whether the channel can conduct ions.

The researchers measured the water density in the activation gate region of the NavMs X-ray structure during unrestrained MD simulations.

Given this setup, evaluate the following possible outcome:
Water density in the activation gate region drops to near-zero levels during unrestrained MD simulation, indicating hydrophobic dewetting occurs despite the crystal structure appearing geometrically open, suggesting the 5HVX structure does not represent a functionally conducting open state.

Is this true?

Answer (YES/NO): YES